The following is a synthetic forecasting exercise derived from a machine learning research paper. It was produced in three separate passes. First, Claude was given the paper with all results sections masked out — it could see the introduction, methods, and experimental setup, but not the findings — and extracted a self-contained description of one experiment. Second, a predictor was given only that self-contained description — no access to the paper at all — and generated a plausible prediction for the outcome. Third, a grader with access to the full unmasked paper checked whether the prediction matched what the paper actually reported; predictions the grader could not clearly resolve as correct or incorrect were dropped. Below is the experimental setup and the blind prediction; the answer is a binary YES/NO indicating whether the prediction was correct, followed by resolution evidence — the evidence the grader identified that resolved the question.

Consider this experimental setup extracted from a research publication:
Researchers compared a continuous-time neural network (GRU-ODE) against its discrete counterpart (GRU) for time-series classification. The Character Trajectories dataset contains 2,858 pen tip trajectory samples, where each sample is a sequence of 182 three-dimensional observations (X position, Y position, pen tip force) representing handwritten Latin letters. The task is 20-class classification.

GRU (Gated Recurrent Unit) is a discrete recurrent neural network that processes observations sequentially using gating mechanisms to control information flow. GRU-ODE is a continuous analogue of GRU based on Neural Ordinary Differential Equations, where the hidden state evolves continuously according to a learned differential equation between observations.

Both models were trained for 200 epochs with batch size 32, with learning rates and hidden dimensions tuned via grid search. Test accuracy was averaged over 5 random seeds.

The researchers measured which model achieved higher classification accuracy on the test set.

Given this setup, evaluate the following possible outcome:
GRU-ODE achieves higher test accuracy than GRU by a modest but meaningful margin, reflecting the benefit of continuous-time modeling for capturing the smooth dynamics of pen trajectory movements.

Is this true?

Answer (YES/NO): NO